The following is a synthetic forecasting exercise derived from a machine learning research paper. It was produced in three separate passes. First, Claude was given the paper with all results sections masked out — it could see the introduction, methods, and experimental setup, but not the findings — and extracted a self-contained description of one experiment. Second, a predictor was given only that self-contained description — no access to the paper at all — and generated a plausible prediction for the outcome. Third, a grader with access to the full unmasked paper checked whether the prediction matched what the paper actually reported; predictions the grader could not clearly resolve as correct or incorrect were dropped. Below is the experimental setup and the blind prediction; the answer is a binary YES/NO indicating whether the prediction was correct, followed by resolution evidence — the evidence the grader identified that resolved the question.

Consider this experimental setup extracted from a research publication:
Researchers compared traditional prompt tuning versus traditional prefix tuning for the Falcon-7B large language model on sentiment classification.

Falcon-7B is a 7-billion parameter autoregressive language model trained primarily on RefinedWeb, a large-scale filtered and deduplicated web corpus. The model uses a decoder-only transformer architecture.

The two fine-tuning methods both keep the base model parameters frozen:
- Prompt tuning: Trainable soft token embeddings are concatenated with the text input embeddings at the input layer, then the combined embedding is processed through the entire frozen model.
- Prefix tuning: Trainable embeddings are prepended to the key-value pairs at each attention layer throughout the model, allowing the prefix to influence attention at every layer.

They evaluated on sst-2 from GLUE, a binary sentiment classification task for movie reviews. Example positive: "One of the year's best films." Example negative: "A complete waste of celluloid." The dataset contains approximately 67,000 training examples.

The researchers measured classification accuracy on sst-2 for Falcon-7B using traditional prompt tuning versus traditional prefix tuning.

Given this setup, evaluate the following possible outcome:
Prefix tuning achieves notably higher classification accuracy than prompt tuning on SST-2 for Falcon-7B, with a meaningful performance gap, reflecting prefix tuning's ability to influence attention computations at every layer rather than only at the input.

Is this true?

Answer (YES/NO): YES